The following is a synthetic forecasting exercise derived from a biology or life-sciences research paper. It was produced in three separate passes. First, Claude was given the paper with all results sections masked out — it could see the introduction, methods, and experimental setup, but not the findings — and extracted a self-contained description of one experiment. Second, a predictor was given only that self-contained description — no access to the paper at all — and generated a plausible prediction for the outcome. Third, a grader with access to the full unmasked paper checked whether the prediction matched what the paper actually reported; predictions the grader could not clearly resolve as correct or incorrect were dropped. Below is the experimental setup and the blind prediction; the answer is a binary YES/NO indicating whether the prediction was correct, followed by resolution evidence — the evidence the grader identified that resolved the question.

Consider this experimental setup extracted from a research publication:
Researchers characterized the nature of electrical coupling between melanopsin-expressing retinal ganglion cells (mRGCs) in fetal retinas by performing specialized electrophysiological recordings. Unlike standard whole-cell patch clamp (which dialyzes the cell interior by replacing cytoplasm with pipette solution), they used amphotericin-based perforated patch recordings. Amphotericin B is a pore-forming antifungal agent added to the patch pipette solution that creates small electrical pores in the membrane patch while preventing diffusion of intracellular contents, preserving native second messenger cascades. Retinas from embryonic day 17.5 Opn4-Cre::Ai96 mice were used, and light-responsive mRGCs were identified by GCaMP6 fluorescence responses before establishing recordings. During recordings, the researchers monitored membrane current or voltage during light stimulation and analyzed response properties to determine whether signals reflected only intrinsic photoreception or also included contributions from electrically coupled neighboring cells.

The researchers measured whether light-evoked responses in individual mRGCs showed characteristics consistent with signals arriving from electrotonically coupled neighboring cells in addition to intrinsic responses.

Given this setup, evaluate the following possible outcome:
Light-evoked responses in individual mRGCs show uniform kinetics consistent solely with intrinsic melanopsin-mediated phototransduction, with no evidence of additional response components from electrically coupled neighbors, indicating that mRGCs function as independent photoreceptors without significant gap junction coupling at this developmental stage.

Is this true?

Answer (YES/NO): NO